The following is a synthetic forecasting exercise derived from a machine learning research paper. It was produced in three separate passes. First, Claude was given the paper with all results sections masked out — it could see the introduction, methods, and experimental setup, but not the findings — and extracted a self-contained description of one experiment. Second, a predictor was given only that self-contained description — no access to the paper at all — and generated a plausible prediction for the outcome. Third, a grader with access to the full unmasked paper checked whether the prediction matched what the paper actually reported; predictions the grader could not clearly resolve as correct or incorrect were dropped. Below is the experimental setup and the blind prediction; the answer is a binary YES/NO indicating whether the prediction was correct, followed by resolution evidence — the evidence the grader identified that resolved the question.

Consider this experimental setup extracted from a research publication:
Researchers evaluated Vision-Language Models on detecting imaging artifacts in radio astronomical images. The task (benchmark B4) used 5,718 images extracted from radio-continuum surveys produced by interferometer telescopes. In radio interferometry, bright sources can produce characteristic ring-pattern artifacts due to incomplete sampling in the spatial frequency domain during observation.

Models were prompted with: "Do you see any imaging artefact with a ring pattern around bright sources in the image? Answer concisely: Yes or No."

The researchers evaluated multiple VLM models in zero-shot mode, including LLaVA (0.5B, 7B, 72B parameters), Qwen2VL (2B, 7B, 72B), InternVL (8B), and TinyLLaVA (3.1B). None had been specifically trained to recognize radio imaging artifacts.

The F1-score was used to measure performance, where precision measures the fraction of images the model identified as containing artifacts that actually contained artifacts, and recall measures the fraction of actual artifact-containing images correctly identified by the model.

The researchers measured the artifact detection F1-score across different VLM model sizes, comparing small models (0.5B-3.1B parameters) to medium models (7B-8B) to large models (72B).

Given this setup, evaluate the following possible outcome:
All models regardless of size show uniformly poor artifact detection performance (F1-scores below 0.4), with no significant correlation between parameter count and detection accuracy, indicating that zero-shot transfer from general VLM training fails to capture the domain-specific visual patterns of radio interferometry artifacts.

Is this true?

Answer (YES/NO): NO